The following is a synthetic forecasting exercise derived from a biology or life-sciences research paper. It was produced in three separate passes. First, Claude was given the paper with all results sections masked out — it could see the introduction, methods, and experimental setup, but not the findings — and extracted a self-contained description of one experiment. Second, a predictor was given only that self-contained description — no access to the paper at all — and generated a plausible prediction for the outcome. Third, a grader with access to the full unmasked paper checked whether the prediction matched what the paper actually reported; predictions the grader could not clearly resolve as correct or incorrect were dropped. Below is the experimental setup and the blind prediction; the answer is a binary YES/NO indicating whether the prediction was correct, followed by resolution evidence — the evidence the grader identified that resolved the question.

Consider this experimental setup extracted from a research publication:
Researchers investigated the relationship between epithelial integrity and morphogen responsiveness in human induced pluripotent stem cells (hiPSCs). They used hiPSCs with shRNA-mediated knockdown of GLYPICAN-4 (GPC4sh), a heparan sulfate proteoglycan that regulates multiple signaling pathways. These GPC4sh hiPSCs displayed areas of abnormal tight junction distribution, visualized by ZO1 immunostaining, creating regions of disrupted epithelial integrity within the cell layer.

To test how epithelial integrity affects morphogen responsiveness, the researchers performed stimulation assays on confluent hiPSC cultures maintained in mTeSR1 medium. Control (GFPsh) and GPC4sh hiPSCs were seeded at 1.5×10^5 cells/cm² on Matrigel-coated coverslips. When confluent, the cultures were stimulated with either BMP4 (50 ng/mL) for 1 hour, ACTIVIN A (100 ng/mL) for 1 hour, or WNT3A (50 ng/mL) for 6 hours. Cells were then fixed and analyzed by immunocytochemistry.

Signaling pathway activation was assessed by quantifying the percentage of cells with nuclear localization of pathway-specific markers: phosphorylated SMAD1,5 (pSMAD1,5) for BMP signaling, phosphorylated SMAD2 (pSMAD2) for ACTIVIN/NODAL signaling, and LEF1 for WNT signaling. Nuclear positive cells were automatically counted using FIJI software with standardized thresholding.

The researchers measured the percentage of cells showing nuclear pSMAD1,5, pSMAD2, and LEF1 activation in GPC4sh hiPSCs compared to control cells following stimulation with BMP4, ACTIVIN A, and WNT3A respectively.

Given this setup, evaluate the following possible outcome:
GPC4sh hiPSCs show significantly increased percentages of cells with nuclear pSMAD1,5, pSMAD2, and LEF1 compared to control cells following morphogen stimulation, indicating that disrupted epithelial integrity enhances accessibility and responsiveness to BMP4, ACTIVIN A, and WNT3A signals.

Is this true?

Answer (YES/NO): NO